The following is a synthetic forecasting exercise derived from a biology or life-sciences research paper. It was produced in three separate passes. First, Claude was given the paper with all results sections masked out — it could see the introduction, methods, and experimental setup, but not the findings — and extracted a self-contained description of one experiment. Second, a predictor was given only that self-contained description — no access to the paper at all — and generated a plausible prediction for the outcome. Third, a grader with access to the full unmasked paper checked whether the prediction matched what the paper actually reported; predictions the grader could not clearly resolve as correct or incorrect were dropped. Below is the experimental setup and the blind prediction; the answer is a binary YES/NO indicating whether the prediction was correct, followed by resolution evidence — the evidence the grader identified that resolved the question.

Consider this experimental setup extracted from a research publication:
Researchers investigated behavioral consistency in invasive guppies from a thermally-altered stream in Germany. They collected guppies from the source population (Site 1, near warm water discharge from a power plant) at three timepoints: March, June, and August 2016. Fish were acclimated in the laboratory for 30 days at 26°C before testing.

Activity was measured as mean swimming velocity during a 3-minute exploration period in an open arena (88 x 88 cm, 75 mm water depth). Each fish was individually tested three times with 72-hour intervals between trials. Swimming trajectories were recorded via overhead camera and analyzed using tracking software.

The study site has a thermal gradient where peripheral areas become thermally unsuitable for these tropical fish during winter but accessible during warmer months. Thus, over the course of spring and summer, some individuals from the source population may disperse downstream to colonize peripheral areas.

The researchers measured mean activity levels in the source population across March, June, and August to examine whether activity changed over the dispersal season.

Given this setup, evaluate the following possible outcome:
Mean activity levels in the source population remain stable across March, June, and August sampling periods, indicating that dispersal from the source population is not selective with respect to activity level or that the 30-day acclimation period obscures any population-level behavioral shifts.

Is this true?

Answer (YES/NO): NO